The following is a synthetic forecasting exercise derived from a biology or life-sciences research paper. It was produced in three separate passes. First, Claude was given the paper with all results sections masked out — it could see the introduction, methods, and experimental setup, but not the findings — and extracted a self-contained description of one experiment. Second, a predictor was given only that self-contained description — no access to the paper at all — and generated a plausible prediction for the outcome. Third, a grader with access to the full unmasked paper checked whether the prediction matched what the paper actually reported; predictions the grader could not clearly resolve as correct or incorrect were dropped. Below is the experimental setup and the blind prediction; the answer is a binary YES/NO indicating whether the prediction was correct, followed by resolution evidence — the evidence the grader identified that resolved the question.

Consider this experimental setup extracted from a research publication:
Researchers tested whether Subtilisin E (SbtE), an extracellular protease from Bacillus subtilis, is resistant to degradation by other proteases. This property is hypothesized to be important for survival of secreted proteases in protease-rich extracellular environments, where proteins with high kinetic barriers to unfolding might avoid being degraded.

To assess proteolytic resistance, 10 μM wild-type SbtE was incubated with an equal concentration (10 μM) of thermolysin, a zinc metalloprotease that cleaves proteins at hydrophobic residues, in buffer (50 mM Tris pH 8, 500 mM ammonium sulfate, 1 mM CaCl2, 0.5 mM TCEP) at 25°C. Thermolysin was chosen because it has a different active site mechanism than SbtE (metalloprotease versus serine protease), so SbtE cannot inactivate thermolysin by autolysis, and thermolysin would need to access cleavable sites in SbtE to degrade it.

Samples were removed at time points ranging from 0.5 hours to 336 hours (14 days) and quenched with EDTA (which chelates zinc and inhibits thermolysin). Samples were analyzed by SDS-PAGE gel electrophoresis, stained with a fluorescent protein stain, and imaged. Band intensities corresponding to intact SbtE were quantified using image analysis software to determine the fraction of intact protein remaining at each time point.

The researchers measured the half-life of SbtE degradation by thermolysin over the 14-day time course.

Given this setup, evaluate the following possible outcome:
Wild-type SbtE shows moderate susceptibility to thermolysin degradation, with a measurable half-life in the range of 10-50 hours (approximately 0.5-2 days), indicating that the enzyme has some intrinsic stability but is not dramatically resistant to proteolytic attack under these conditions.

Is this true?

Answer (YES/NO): NO